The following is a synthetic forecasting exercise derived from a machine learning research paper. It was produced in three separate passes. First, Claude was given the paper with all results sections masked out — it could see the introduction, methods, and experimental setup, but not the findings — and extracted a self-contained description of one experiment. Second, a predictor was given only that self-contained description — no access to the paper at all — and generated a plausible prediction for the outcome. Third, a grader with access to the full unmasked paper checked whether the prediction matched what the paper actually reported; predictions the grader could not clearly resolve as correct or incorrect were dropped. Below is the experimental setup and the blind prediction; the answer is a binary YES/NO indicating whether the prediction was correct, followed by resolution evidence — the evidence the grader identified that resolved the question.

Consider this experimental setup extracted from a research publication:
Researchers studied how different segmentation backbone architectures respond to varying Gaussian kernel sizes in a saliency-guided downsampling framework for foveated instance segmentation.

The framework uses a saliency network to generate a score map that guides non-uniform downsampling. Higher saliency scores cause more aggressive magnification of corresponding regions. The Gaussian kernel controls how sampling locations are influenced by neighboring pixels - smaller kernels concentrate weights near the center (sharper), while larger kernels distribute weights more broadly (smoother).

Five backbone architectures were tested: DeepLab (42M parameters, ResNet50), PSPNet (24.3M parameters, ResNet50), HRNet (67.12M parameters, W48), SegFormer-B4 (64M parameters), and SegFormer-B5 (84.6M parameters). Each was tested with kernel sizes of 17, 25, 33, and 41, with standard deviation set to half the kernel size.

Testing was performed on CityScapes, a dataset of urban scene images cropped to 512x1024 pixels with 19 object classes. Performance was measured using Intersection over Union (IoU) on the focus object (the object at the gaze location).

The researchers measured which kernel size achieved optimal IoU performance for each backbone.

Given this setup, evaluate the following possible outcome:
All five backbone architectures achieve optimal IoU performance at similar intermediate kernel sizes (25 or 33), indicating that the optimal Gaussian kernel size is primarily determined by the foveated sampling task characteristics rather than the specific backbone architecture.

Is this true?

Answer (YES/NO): NO